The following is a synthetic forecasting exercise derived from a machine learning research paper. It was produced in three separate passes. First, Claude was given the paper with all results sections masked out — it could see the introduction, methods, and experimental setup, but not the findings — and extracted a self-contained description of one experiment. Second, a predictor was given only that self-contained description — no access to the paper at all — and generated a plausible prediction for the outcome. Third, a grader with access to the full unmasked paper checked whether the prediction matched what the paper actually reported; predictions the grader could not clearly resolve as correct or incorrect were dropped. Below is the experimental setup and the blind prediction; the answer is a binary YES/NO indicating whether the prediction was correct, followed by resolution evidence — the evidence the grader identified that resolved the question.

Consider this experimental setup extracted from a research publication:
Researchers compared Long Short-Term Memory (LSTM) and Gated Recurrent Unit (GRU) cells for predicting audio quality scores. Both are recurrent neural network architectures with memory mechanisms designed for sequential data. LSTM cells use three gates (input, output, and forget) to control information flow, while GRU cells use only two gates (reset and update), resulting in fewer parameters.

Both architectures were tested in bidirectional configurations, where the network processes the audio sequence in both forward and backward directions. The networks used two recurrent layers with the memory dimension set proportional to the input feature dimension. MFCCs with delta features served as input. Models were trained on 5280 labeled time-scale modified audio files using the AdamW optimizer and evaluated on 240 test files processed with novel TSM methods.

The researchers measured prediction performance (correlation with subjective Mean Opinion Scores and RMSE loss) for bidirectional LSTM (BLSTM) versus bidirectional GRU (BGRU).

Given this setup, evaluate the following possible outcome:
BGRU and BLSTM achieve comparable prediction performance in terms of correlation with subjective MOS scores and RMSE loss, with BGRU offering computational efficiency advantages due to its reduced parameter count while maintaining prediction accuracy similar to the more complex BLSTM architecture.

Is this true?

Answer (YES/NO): NO